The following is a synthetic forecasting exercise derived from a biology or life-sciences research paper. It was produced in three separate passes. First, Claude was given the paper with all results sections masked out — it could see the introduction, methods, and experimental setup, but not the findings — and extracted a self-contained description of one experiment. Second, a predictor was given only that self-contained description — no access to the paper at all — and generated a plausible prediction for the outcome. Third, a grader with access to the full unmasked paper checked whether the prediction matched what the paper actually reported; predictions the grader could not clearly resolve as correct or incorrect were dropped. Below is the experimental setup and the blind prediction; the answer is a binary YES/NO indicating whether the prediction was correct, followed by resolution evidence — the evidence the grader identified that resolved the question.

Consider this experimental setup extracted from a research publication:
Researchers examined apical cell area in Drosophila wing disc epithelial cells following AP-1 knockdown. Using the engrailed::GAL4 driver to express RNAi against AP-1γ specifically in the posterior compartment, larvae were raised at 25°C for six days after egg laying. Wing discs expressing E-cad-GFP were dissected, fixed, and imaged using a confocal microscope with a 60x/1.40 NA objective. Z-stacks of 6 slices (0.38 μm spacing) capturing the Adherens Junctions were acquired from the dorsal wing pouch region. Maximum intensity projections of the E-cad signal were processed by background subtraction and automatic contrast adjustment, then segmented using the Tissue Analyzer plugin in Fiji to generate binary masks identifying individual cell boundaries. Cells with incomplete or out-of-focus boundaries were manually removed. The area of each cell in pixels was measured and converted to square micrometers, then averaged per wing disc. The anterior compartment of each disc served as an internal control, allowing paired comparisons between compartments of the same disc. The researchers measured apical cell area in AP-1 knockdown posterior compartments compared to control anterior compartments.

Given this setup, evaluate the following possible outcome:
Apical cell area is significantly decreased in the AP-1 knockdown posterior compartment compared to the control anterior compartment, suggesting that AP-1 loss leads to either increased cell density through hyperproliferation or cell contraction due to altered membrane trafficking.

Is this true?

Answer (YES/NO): NO